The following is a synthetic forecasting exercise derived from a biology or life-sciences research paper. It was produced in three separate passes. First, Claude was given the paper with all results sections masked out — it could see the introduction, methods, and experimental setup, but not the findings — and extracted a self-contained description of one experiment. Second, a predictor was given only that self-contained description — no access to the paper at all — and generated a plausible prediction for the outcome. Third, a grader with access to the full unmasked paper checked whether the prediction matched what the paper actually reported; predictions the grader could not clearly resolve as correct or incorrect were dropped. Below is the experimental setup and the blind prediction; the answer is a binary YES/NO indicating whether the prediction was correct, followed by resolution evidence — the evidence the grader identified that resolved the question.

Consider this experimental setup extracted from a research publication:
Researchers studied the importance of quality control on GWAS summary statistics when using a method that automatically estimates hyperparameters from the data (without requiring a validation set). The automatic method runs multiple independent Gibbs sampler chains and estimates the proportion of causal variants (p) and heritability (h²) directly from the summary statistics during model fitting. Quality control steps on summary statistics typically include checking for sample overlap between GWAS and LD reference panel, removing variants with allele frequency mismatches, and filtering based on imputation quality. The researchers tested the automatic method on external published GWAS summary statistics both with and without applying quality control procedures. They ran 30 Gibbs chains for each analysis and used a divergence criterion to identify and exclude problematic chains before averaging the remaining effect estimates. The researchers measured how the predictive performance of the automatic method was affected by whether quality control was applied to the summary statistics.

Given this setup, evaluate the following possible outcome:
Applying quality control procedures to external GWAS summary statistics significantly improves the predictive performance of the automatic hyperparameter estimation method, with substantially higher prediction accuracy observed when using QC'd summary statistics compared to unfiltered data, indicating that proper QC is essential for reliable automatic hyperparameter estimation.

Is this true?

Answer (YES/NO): YES